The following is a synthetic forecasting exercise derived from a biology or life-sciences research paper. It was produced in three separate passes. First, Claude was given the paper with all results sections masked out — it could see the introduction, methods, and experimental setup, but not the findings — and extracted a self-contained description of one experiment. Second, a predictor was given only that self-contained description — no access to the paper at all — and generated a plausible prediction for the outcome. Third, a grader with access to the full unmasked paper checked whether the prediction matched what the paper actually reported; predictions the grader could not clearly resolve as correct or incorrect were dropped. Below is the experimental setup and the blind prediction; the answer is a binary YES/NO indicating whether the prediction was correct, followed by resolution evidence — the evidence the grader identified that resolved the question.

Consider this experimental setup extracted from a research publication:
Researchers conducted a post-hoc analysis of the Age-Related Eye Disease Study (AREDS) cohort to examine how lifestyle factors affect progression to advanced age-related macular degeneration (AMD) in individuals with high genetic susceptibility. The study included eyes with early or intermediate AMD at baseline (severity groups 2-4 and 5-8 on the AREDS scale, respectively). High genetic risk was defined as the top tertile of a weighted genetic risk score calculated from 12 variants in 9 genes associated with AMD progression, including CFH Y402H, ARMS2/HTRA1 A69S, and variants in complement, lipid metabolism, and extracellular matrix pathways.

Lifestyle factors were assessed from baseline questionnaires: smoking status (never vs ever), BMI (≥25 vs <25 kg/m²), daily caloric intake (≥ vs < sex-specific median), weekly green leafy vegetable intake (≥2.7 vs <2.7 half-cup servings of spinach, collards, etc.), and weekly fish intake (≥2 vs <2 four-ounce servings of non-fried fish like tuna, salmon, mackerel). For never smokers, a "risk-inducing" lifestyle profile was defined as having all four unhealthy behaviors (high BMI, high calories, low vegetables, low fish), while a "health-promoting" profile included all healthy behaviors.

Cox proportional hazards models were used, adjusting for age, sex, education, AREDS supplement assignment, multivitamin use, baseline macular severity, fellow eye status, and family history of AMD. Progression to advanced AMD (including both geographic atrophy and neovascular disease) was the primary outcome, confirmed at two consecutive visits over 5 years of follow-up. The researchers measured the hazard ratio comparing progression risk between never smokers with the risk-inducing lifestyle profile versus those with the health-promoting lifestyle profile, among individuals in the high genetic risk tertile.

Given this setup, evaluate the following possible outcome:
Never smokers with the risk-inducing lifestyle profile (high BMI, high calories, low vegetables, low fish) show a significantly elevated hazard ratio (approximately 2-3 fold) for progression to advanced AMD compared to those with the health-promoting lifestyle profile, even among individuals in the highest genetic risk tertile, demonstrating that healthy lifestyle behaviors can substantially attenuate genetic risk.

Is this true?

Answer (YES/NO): YES